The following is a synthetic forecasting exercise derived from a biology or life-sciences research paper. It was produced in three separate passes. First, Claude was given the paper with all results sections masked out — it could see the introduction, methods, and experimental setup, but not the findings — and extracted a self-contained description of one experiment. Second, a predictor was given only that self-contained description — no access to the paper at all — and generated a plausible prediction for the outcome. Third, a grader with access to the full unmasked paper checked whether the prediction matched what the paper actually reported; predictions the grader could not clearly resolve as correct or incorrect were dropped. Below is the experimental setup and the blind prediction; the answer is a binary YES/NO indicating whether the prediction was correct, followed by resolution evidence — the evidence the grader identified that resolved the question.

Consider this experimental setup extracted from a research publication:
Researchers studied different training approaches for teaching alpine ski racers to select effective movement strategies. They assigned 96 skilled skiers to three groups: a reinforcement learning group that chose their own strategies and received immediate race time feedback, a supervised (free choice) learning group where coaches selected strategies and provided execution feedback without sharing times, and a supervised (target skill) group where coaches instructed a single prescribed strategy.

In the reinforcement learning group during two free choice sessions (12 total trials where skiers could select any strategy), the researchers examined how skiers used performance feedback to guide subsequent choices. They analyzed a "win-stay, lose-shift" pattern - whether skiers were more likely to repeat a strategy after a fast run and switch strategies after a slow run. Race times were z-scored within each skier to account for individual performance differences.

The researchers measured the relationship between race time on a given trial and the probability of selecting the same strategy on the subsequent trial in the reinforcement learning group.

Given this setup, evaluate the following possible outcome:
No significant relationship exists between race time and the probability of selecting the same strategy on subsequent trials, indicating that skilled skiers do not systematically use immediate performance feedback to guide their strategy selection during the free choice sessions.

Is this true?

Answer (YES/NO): NO